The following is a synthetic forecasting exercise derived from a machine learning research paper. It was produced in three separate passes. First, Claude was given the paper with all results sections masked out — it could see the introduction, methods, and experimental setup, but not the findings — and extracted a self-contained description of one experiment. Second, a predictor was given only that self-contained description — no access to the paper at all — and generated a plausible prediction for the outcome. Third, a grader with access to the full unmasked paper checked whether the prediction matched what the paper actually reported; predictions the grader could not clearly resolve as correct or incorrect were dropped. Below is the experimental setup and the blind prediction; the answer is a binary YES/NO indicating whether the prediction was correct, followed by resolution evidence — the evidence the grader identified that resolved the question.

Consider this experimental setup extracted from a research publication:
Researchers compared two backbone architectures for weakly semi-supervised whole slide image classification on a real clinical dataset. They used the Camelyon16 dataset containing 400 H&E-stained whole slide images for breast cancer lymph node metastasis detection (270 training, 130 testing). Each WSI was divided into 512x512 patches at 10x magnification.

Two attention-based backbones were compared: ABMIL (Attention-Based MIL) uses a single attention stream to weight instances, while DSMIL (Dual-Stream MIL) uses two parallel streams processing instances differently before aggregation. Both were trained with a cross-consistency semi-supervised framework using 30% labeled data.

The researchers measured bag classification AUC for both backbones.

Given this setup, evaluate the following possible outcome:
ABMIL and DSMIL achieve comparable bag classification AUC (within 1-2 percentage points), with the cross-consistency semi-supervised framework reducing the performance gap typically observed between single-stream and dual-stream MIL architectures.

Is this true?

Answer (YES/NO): NO